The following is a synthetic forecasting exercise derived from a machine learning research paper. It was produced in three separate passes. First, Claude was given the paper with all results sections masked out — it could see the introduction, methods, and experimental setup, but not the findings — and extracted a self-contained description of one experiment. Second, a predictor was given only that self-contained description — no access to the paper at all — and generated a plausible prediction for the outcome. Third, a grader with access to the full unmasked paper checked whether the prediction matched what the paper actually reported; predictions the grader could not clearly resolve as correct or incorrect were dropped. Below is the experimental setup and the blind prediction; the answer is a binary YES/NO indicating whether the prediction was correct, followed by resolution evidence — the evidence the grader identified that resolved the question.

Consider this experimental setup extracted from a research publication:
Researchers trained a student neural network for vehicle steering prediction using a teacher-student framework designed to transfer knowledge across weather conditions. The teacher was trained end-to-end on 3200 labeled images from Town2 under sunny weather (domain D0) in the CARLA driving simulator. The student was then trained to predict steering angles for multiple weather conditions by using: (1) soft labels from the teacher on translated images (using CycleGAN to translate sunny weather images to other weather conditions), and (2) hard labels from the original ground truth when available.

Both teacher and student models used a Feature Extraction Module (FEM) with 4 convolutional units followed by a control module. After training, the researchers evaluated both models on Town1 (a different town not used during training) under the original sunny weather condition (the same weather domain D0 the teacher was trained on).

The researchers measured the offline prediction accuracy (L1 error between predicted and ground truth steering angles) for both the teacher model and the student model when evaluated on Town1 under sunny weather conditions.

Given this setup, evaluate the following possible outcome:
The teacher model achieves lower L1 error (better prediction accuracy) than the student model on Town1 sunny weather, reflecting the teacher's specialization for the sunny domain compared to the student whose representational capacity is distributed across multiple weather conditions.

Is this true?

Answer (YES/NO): NO